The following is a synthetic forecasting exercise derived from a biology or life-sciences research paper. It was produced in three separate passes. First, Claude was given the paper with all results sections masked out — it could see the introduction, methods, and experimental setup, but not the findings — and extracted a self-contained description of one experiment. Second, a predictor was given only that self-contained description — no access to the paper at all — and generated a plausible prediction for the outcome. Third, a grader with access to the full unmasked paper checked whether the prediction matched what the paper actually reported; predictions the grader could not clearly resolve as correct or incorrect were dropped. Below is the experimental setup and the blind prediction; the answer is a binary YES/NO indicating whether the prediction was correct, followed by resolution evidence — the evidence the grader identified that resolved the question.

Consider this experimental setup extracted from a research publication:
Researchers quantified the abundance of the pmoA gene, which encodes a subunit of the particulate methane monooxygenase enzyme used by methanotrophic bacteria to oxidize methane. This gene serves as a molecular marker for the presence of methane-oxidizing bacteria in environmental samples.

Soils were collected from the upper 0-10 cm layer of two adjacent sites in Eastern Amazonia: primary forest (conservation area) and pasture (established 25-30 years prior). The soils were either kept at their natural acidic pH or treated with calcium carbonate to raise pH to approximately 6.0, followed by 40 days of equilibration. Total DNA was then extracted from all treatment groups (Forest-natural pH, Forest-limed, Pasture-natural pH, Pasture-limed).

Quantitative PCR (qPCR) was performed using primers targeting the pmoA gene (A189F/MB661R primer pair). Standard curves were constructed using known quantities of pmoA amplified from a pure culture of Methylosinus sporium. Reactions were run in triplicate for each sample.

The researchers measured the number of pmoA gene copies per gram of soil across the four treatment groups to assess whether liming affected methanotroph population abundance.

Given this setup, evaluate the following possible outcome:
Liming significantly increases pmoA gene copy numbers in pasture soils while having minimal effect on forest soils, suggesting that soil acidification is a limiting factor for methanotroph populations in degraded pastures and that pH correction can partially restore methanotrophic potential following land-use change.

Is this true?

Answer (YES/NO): YES